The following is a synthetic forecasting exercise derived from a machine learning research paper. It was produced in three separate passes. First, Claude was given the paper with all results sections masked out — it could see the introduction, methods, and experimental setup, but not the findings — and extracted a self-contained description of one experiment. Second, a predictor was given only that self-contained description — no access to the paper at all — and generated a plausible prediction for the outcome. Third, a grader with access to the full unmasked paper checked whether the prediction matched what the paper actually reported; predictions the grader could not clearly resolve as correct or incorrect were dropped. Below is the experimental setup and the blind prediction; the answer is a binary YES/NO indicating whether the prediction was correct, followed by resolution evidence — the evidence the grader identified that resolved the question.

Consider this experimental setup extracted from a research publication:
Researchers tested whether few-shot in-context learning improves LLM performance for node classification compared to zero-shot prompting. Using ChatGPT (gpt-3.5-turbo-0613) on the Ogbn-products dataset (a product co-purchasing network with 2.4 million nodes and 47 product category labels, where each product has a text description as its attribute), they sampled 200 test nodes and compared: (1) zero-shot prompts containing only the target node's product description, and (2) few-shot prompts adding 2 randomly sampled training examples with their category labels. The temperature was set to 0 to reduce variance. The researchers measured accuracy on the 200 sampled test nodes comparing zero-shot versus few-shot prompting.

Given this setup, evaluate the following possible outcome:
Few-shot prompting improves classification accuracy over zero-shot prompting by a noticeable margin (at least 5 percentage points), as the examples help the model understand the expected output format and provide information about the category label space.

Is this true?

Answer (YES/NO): YES